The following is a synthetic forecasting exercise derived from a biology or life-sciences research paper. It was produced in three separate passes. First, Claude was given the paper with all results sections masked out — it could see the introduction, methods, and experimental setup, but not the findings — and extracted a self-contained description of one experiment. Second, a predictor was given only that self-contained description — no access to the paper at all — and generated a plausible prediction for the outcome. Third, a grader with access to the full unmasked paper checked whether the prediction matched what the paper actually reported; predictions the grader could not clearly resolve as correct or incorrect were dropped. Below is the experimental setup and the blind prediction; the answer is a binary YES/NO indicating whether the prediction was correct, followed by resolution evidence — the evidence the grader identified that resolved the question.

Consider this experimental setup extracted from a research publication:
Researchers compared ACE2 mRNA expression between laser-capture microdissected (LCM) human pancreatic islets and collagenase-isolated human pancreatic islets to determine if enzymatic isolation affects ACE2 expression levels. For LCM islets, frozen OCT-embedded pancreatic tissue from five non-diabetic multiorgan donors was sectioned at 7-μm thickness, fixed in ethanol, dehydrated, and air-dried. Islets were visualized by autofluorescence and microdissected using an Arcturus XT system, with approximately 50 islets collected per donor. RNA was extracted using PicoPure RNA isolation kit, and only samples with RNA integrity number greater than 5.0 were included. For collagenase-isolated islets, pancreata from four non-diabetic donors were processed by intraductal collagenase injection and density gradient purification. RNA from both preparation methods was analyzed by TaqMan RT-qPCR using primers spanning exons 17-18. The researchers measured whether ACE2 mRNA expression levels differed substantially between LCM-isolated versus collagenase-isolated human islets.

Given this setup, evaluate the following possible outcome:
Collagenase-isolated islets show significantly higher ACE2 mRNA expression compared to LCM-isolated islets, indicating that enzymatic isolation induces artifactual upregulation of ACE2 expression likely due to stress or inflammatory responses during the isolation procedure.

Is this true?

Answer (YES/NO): NO